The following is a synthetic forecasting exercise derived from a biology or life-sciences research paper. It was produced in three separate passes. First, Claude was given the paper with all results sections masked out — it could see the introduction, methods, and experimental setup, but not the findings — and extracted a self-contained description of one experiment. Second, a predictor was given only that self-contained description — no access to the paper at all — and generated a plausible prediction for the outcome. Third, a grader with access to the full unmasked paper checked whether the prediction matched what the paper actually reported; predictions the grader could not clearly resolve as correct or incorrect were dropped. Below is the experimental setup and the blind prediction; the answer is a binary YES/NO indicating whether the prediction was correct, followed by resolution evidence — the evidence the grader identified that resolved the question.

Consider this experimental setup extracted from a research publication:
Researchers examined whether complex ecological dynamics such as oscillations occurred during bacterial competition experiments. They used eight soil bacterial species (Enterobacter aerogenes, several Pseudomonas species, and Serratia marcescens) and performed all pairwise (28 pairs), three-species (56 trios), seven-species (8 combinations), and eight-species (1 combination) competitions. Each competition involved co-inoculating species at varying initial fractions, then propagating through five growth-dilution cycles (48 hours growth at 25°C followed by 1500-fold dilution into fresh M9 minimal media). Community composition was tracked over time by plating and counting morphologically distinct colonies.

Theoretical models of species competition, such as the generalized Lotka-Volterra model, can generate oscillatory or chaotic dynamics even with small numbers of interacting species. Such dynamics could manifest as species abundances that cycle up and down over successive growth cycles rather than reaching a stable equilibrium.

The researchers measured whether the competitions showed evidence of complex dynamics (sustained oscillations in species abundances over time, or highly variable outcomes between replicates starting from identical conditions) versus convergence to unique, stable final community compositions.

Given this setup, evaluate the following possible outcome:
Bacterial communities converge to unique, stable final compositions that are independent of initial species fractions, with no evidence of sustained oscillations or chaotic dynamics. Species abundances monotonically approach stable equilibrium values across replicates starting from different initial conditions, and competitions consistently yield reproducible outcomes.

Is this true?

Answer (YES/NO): YES